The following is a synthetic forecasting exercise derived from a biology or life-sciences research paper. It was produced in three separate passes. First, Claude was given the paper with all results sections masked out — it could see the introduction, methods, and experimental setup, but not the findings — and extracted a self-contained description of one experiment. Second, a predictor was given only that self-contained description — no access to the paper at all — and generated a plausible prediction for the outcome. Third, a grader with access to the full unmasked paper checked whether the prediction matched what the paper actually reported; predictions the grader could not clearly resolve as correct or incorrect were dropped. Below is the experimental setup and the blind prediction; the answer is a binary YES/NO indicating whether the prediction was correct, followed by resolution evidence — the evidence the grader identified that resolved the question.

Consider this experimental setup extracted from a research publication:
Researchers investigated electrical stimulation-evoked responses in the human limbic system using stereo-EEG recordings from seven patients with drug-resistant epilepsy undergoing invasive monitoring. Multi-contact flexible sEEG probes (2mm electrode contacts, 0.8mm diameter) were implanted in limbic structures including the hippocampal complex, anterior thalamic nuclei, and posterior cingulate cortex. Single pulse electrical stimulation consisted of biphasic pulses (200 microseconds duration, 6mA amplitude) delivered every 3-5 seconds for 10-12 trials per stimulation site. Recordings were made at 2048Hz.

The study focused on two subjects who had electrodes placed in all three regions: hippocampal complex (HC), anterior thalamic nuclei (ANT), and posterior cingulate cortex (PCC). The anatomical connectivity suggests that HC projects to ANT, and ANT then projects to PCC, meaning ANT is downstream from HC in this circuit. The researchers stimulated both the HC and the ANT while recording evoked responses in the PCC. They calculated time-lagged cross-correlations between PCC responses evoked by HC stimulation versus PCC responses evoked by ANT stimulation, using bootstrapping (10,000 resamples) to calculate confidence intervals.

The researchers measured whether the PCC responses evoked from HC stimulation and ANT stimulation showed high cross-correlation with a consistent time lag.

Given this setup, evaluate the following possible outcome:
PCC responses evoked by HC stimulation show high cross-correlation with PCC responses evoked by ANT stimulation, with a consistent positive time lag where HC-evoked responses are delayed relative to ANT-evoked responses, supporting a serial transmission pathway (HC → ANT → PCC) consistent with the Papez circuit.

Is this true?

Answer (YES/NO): YES